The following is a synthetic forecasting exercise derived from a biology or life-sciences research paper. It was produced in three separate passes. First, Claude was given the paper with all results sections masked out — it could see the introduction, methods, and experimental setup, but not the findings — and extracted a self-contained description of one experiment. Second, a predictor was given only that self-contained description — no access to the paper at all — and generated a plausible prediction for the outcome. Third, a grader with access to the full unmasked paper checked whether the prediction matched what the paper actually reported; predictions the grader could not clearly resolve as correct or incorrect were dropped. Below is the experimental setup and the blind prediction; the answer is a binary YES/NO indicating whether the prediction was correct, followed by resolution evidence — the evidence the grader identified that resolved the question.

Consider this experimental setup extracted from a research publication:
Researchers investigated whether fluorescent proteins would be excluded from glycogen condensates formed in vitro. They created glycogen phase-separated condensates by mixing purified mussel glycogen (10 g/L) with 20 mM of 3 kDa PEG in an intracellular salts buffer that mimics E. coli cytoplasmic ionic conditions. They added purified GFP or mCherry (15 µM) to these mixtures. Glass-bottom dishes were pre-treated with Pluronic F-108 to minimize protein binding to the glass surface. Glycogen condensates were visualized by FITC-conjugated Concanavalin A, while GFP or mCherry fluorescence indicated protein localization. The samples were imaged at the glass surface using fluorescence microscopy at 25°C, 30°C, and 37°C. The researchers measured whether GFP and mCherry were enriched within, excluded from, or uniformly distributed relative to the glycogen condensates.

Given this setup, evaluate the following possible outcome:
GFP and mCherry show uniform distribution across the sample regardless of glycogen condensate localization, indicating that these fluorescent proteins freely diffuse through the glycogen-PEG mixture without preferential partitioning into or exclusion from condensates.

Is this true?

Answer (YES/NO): NO